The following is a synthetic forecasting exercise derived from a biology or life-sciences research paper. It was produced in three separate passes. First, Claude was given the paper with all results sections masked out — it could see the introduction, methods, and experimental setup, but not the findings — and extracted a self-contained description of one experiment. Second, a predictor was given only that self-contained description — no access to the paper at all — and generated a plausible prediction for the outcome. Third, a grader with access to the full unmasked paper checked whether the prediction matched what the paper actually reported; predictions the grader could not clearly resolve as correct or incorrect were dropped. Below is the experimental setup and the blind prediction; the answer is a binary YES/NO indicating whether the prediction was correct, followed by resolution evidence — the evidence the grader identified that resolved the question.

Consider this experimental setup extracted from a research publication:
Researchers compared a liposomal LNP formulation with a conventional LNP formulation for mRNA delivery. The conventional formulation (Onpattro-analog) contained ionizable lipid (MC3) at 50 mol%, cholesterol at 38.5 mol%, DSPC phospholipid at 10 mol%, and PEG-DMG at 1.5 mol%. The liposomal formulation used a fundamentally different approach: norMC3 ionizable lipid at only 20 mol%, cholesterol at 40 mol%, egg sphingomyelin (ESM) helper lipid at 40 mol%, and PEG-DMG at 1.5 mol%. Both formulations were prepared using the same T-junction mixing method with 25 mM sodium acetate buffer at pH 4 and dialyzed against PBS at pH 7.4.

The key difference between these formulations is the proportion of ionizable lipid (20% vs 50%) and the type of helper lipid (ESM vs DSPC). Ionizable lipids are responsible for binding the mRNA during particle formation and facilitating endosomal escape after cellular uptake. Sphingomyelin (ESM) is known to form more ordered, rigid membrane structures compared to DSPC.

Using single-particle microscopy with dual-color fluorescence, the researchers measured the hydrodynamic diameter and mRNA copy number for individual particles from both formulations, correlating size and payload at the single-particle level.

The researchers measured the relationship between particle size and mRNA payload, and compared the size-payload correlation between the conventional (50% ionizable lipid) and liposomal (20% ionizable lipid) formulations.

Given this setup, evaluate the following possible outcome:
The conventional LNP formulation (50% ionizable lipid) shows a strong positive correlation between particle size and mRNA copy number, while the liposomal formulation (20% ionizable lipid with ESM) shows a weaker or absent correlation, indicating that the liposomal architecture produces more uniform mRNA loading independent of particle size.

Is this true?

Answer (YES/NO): NO